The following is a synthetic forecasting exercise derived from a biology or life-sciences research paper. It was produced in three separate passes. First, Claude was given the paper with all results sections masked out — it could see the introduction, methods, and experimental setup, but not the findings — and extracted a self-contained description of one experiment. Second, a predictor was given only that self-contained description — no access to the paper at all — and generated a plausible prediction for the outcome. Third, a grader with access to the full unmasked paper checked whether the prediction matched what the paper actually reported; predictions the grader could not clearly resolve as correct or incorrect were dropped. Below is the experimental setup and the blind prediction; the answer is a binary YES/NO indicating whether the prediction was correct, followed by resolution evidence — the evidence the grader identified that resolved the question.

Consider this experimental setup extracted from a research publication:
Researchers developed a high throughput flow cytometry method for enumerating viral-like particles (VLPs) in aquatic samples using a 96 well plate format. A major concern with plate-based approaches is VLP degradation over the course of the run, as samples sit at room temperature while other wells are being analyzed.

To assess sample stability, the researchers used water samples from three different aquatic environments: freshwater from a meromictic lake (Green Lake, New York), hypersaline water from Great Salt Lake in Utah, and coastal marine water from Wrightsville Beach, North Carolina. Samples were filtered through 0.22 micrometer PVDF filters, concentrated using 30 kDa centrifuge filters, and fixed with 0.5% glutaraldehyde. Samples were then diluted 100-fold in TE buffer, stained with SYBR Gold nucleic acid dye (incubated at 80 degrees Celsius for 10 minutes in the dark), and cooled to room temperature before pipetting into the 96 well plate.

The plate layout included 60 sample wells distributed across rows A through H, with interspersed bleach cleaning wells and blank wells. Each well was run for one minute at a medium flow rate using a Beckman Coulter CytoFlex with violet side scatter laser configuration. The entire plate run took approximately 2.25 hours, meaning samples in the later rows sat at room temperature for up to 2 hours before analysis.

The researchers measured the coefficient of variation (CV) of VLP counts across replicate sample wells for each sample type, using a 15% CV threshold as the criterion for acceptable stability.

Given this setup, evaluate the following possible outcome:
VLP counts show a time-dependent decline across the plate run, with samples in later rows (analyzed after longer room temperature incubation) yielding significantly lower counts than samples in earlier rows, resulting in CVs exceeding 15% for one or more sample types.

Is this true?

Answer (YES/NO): YES